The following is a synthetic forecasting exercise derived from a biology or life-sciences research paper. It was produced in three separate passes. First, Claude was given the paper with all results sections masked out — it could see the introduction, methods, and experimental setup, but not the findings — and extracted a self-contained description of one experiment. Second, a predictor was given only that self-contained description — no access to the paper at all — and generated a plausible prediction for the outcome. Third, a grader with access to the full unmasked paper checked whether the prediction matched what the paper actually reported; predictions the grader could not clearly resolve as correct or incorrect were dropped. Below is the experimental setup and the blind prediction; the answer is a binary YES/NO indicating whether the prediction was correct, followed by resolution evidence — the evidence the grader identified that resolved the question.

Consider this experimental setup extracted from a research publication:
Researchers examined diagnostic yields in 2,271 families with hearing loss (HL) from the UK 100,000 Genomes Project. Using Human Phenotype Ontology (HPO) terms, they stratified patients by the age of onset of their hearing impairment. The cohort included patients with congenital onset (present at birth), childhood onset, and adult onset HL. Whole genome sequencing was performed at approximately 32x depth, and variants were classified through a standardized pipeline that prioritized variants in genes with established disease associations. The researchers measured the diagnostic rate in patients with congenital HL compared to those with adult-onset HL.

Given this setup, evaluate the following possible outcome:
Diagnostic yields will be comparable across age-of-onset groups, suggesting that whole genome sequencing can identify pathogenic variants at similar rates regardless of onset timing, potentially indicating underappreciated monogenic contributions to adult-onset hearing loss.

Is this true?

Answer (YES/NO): NO